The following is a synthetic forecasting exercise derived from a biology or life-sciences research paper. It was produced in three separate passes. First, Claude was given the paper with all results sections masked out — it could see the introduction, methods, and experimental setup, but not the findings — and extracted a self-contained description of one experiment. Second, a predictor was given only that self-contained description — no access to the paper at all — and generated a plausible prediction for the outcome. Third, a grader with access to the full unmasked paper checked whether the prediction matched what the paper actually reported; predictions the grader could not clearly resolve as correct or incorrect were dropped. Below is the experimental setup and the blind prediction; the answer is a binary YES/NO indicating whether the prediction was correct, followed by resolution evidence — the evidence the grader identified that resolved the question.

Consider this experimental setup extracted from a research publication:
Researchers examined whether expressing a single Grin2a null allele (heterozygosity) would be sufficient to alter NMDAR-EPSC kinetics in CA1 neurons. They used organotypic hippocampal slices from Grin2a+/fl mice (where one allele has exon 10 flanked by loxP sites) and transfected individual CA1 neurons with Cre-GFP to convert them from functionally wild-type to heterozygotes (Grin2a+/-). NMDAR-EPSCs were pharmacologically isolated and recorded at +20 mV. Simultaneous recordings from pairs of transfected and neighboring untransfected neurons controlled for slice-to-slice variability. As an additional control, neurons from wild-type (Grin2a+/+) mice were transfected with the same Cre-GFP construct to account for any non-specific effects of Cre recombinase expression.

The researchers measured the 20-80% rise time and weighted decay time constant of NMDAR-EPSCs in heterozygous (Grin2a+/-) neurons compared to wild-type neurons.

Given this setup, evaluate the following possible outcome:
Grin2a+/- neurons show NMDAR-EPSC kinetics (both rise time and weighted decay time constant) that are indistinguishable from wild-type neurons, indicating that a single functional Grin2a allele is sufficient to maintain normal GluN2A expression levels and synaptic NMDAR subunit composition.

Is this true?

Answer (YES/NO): NO